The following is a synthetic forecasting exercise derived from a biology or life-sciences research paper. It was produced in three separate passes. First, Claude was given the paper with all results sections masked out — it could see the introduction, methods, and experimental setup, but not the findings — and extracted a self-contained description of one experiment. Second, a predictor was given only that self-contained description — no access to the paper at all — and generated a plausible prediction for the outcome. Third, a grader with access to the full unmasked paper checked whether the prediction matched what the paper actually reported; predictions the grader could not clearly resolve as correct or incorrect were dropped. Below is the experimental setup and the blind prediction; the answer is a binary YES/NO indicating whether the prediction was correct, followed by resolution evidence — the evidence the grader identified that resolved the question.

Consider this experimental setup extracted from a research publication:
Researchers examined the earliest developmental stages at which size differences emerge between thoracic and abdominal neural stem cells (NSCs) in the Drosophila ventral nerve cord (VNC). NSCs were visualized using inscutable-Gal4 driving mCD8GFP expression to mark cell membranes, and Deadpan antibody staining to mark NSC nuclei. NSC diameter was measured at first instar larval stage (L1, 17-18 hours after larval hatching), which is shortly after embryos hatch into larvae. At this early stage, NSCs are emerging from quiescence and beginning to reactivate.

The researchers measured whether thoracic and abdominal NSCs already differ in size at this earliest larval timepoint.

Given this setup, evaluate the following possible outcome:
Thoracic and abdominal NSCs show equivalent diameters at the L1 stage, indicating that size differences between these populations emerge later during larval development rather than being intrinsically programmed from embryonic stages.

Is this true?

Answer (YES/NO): YES